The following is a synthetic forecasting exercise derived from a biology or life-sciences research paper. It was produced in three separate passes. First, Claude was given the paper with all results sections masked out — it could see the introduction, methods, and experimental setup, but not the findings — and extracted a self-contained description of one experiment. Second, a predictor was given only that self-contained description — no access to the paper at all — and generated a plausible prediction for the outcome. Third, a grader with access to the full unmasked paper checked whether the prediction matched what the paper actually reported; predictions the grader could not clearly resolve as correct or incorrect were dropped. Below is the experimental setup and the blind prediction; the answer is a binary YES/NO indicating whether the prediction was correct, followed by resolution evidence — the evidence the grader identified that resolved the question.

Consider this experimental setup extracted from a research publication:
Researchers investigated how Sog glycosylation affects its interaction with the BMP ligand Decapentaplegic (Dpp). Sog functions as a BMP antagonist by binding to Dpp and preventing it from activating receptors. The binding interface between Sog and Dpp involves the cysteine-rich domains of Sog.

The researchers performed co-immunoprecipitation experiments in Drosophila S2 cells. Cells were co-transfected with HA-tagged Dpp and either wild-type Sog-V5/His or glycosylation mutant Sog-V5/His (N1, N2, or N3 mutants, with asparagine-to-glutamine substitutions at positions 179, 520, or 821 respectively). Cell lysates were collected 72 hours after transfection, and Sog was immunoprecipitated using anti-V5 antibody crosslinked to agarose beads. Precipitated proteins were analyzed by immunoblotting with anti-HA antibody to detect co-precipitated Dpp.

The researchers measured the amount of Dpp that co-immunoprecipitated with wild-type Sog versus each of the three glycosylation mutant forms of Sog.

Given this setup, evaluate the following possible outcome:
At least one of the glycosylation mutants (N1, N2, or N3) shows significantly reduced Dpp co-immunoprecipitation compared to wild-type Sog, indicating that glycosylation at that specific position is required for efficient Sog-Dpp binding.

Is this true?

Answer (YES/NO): NO